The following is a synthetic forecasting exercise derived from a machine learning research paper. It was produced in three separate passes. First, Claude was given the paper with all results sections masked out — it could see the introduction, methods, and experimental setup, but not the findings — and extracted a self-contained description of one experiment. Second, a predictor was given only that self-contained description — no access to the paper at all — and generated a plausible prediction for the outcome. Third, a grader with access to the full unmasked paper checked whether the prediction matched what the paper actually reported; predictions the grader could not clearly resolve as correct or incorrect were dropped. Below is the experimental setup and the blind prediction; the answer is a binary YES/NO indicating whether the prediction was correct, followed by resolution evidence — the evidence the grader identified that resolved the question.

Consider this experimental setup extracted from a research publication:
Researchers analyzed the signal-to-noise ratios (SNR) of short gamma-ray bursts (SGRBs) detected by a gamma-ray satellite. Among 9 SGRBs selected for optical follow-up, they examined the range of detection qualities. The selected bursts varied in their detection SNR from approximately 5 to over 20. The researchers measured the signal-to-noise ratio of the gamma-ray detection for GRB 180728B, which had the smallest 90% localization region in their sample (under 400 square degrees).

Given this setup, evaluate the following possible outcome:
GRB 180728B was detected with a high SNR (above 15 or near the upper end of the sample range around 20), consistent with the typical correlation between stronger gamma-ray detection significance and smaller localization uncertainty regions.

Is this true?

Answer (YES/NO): YES